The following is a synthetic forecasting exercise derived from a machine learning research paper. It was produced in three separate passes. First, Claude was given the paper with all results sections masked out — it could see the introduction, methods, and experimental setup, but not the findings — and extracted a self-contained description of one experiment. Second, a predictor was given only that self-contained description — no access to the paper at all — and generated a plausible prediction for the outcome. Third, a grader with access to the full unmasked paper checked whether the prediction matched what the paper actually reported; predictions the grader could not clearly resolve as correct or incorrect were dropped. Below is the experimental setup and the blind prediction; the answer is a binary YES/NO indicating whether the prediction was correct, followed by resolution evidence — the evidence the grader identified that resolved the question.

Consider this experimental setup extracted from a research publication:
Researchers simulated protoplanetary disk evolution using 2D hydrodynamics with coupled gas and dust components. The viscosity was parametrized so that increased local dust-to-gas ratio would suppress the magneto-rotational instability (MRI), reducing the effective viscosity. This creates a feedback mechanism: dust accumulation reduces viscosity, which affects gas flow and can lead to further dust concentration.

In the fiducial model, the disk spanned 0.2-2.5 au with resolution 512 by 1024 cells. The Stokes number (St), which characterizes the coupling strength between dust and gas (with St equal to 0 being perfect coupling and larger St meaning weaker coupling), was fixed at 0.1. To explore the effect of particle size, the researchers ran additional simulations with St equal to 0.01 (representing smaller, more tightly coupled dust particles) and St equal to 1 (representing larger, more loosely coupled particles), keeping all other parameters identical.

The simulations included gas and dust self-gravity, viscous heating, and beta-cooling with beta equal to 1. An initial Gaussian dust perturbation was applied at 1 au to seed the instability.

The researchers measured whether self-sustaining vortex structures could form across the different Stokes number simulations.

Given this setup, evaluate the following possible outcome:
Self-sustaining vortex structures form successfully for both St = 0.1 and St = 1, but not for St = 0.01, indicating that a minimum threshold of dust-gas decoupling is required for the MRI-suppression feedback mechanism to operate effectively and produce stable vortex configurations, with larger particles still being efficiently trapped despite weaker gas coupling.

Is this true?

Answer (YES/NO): NO